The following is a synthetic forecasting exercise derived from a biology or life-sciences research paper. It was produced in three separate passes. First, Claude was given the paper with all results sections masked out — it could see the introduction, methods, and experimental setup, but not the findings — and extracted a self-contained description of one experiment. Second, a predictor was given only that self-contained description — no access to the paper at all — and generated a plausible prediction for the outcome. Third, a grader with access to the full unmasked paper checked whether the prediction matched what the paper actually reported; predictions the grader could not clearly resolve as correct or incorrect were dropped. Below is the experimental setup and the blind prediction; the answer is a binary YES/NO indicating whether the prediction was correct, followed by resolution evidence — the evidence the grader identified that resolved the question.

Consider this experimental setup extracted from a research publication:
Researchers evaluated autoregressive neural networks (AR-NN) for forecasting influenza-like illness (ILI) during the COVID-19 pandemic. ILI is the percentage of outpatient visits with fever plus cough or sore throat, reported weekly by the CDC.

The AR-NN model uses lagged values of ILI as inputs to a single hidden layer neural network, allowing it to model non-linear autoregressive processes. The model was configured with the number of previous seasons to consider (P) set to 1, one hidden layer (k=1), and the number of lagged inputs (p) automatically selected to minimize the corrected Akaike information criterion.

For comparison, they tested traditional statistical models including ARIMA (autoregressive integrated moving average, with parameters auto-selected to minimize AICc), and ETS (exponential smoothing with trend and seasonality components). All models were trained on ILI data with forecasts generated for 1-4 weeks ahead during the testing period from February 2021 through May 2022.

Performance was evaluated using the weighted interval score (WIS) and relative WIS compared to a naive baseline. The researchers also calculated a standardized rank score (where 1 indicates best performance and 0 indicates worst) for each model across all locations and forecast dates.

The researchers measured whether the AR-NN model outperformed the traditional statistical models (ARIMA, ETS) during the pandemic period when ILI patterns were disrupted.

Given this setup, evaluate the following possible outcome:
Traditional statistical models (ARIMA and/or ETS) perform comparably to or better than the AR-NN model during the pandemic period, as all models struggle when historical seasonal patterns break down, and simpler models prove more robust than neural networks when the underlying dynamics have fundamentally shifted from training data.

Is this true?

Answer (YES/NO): YES